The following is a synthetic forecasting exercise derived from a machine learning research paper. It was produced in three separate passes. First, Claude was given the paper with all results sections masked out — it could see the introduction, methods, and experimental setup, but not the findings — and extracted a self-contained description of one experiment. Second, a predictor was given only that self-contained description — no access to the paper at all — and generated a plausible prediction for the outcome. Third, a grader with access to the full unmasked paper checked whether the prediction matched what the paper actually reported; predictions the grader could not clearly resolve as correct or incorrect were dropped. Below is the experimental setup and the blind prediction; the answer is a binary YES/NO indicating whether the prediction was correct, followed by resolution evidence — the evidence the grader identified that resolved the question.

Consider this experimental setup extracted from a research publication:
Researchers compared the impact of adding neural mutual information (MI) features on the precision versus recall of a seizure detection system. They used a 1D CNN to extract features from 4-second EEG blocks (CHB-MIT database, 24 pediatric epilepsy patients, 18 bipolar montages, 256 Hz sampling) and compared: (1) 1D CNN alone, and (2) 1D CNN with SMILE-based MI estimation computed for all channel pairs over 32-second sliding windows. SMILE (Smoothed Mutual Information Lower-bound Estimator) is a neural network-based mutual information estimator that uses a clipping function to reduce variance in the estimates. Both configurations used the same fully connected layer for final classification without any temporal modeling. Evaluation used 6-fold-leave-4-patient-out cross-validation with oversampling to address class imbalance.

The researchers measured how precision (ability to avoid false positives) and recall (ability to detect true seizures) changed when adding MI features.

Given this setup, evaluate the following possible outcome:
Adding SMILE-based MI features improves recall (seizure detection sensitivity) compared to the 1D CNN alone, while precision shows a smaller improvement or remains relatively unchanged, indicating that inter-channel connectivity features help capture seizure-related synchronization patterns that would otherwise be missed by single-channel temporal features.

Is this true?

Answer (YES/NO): NO